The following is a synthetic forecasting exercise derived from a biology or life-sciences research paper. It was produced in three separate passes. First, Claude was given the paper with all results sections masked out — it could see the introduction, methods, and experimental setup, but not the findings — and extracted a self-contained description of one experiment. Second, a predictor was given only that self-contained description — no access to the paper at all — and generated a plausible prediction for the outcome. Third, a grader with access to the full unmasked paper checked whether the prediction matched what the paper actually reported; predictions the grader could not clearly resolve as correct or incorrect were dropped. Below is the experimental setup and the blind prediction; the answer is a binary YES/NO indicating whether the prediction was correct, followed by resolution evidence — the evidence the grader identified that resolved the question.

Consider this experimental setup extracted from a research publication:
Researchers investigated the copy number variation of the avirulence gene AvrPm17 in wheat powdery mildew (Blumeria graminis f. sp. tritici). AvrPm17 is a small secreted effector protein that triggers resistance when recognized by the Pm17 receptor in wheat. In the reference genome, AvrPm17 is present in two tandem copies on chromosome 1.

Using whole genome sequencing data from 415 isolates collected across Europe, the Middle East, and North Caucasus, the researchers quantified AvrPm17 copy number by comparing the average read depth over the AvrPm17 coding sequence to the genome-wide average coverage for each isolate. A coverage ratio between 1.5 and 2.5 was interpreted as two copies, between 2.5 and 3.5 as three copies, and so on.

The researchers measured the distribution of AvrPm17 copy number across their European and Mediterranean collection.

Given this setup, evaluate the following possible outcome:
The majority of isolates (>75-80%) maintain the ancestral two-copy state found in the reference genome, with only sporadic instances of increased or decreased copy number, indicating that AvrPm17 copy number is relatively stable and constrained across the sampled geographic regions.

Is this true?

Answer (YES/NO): YES